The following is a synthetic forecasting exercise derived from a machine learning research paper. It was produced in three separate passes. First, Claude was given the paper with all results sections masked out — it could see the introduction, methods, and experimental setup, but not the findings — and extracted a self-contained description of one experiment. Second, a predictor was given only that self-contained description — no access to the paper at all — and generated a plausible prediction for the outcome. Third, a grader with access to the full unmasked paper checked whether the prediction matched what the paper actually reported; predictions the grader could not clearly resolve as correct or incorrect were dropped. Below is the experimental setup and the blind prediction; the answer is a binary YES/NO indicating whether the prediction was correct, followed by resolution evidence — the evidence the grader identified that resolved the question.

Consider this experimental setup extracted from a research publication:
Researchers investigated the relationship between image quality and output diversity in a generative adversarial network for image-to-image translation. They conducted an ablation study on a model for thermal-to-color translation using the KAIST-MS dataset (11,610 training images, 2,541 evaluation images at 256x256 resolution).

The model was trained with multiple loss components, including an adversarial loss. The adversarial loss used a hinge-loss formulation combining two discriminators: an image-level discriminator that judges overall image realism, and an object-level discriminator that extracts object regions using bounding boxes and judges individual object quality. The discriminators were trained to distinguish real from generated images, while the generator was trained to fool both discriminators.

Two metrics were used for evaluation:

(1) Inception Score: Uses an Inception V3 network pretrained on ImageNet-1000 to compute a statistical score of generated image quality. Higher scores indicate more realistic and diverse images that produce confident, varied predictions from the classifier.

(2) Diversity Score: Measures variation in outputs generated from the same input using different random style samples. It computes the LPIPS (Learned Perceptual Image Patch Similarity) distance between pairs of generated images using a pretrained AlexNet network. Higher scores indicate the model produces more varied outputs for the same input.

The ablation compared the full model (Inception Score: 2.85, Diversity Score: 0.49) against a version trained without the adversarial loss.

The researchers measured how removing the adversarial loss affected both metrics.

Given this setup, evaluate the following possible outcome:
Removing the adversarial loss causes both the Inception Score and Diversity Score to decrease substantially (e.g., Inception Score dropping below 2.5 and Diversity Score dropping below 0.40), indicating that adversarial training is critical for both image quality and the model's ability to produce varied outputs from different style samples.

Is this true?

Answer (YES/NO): NO